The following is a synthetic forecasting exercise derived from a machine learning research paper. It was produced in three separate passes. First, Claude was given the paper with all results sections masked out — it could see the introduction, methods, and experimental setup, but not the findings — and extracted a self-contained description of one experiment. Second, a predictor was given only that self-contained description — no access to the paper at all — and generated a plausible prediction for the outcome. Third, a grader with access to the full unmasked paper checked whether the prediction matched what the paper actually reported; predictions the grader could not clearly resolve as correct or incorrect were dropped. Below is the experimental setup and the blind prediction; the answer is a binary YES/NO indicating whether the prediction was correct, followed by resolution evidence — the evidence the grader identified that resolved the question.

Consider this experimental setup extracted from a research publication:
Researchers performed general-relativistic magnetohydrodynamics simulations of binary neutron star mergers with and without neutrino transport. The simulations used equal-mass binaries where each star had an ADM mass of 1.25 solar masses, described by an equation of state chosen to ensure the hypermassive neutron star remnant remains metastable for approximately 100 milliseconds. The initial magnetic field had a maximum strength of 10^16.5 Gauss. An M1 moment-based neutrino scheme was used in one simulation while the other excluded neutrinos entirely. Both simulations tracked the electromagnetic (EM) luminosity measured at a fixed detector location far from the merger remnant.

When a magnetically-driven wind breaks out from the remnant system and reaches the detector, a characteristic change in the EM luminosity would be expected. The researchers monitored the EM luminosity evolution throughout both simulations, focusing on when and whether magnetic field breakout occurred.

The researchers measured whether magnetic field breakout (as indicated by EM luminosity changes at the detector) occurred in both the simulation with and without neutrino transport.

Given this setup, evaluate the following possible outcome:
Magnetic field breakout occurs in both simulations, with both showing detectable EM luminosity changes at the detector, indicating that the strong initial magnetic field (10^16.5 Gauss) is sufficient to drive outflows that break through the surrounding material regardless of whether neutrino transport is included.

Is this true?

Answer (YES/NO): YES